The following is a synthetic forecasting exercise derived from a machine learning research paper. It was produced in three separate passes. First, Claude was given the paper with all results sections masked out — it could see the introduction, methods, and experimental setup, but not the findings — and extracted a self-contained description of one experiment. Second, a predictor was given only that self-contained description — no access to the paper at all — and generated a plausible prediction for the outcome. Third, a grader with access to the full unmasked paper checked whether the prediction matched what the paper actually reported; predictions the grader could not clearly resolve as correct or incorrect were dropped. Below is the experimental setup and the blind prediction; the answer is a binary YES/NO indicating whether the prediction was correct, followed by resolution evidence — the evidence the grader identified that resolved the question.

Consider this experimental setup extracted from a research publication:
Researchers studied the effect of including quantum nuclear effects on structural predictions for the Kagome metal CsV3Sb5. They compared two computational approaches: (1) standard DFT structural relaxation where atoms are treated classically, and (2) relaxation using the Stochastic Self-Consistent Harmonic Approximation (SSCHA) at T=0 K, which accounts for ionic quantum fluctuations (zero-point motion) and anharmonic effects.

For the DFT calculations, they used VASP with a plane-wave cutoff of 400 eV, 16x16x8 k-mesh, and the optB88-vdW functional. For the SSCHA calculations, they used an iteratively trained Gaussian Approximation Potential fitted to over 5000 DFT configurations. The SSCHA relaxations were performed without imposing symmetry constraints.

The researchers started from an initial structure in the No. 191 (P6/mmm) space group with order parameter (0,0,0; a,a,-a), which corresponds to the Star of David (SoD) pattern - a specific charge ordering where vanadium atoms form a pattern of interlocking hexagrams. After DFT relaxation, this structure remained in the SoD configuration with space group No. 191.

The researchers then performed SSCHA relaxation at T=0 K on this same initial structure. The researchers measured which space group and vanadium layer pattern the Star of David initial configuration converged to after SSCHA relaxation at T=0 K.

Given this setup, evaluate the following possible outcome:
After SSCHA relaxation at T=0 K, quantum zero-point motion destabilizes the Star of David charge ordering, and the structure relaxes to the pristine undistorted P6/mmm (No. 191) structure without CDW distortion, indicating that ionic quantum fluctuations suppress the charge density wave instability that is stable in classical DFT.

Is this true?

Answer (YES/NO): NO